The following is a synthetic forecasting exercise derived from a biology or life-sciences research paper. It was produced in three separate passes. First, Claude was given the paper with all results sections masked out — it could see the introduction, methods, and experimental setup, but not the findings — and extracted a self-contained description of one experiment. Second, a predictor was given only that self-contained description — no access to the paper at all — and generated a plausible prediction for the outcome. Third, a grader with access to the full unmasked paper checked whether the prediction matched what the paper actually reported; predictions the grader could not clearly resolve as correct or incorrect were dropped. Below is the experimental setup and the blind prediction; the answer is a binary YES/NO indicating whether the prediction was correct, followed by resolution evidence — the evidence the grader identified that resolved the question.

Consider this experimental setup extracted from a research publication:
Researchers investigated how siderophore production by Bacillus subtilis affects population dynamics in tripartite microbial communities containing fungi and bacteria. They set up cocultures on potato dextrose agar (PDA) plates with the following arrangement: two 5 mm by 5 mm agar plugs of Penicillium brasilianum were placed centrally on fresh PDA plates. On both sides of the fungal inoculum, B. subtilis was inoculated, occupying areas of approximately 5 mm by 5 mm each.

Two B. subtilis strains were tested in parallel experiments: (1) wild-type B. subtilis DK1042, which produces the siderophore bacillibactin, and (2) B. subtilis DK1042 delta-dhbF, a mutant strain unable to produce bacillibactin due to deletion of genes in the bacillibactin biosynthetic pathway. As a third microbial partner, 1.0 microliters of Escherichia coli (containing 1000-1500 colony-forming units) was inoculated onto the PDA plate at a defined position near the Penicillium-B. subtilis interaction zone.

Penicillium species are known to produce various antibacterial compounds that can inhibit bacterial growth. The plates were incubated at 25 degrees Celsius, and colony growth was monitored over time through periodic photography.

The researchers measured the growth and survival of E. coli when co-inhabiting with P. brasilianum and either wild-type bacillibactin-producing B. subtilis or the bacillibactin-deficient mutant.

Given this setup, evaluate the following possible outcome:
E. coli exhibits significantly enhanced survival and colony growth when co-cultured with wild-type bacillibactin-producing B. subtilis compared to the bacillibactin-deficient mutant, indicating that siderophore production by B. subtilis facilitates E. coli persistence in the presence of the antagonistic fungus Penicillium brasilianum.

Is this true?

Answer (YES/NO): YES